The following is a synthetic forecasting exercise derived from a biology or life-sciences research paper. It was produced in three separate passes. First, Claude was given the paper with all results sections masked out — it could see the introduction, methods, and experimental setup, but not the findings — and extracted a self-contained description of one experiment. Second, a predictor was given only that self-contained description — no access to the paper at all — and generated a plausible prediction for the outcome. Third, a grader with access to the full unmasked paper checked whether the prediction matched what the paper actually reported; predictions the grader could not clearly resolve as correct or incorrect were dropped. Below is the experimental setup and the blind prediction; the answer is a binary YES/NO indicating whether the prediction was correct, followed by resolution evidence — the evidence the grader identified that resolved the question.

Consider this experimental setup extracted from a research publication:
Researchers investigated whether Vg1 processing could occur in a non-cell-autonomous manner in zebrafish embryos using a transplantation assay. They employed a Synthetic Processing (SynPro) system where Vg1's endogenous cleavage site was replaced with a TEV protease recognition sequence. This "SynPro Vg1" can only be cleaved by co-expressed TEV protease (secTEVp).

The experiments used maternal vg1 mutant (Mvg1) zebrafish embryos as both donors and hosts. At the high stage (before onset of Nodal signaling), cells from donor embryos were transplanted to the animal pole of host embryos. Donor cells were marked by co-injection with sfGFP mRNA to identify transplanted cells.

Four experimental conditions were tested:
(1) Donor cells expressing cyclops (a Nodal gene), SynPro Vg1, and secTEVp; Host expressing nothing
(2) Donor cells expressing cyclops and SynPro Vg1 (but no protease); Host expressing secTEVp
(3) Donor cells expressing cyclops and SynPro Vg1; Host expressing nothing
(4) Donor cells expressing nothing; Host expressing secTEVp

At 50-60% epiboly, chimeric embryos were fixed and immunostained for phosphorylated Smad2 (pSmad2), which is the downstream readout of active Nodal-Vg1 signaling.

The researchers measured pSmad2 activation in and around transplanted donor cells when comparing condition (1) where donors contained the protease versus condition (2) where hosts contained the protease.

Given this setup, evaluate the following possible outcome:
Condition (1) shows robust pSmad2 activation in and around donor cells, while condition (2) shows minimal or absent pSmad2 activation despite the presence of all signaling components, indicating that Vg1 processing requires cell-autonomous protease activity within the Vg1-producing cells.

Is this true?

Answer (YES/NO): NO